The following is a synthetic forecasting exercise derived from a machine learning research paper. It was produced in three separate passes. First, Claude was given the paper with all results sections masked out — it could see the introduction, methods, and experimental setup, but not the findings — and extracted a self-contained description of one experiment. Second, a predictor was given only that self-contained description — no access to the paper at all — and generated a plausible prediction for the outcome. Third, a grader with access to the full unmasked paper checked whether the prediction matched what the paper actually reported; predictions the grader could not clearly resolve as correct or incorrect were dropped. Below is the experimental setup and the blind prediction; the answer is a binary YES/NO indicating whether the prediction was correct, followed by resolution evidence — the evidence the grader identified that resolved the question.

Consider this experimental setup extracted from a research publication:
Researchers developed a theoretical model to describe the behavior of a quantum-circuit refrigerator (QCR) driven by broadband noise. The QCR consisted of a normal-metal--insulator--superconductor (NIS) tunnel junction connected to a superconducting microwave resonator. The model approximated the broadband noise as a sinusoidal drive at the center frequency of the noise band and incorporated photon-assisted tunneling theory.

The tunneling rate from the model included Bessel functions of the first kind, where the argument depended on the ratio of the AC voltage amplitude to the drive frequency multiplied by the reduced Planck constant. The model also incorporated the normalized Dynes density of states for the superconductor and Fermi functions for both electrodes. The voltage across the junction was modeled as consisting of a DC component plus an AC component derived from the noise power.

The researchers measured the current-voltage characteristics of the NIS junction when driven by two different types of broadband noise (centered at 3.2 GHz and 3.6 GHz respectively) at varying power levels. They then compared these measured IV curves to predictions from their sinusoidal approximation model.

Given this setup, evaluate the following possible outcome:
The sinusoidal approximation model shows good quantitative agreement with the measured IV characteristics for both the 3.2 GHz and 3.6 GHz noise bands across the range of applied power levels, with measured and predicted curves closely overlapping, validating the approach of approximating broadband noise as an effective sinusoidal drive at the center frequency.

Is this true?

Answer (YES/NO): YES